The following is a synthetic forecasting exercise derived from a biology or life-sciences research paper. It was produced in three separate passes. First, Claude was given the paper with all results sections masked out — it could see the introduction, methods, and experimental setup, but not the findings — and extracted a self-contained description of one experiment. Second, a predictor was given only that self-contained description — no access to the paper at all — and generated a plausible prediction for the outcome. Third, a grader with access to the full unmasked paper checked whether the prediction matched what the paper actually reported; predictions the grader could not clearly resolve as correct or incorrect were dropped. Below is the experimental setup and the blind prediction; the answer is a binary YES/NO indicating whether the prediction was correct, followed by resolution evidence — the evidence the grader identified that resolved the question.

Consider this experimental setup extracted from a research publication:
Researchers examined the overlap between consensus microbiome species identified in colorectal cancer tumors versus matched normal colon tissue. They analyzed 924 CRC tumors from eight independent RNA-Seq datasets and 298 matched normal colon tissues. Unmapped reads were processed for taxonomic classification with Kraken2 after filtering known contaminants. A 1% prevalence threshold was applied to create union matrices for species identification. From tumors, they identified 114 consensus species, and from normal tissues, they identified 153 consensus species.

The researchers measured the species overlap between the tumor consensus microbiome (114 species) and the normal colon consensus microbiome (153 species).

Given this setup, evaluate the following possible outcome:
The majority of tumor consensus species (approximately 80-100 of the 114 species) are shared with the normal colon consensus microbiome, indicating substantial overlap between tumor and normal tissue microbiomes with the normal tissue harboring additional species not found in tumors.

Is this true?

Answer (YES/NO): YES